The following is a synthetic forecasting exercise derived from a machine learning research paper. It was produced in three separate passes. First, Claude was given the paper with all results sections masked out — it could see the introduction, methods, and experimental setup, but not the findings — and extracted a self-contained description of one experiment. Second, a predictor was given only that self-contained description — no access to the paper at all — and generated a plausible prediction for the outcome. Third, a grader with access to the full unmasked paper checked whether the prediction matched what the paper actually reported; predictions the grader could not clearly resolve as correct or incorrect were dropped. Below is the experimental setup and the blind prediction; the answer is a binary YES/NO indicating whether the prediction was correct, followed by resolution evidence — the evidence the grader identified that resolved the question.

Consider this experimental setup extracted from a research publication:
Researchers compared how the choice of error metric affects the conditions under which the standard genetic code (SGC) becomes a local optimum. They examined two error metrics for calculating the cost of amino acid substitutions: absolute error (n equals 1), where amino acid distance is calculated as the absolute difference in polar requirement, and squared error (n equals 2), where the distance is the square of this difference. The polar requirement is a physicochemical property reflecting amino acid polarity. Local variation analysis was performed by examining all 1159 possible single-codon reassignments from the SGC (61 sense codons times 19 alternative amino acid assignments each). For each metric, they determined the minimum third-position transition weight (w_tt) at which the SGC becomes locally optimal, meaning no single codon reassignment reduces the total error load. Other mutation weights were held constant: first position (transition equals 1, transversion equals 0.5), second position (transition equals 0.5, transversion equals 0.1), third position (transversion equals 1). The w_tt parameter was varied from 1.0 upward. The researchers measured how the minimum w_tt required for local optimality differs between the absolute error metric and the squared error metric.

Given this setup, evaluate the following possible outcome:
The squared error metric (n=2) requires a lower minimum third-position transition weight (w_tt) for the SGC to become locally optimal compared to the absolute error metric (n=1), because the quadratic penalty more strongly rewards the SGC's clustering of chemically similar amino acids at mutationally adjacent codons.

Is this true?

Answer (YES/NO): NO